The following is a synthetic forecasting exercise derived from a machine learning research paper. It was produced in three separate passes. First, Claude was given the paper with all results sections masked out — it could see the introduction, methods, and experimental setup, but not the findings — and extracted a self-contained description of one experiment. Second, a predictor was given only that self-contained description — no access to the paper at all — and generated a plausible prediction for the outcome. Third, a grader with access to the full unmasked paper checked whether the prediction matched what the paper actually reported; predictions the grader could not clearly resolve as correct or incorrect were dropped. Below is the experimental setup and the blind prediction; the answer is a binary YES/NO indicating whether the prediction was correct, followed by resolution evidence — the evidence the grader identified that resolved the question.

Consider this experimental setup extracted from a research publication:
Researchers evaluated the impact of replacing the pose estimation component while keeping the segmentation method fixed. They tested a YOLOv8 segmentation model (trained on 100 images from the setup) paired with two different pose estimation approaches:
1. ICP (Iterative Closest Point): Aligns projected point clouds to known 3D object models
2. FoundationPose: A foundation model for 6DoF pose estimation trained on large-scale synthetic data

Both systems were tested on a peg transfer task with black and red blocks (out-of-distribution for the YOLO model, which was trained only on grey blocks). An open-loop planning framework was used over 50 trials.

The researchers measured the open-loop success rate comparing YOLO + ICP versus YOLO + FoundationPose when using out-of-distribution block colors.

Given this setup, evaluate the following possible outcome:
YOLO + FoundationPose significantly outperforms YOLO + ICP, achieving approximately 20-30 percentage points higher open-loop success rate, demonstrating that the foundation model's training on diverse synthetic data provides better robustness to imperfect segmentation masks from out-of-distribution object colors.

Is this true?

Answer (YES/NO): NO